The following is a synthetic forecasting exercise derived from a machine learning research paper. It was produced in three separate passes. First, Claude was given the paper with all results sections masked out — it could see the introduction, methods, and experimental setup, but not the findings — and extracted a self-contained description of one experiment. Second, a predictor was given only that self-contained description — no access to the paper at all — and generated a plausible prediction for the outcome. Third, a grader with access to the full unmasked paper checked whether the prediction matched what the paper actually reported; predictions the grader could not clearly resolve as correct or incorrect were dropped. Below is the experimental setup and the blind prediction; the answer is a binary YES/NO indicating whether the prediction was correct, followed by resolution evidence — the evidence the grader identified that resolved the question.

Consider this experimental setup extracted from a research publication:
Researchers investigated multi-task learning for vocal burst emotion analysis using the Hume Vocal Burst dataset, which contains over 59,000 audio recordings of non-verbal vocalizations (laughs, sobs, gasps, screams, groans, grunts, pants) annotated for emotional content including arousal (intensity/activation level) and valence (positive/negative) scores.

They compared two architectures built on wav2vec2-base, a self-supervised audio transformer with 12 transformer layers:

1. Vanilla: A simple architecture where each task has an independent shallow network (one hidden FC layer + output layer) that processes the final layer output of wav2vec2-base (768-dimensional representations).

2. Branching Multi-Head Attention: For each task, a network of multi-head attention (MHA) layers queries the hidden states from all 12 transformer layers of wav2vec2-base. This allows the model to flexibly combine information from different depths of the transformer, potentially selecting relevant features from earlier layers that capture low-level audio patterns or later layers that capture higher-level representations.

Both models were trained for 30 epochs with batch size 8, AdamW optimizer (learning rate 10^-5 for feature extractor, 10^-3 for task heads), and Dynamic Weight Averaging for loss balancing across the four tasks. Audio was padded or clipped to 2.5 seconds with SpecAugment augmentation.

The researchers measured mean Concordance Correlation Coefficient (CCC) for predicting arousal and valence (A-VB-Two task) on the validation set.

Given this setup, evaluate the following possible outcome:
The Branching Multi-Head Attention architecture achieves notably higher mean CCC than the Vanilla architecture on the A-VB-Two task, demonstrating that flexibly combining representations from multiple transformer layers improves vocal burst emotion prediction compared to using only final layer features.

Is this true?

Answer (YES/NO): NO